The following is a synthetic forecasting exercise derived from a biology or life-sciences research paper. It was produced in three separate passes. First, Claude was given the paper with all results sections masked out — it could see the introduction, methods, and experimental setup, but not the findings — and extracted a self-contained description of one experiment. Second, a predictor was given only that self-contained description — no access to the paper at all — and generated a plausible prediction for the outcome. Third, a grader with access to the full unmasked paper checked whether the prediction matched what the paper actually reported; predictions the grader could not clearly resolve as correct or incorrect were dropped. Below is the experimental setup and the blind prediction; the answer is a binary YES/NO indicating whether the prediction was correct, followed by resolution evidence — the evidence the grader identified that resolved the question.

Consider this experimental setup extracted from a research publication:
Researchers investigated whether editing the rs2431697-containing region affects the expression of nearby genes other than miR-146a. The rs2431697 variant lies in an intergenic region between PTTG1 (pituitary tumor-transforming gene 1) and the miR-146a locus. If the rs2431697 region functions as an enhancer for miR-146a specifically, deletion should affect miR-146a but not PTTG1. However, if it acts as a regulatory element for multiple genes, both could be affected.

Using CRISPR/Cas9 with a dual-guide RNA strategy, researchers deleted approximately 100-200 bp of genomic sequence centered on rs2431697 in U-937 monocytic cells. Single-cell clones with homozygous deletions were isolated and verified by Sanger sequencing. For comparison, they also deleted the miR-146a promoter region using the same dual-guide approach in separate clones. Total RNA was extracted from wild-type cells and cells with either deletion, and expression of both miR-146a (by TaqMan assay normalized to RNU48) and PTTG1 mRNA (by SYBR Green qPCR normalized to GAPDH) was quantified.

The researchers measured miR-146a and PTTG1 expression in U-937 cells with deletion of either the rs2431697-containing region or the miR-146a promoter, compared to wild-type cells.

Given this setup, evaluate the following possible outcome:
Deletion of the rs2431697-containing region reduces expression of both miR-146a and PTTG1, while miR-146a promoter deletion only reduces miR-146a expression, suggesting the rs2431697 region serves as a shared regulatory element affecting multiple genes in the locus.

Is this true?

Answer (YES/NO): NO